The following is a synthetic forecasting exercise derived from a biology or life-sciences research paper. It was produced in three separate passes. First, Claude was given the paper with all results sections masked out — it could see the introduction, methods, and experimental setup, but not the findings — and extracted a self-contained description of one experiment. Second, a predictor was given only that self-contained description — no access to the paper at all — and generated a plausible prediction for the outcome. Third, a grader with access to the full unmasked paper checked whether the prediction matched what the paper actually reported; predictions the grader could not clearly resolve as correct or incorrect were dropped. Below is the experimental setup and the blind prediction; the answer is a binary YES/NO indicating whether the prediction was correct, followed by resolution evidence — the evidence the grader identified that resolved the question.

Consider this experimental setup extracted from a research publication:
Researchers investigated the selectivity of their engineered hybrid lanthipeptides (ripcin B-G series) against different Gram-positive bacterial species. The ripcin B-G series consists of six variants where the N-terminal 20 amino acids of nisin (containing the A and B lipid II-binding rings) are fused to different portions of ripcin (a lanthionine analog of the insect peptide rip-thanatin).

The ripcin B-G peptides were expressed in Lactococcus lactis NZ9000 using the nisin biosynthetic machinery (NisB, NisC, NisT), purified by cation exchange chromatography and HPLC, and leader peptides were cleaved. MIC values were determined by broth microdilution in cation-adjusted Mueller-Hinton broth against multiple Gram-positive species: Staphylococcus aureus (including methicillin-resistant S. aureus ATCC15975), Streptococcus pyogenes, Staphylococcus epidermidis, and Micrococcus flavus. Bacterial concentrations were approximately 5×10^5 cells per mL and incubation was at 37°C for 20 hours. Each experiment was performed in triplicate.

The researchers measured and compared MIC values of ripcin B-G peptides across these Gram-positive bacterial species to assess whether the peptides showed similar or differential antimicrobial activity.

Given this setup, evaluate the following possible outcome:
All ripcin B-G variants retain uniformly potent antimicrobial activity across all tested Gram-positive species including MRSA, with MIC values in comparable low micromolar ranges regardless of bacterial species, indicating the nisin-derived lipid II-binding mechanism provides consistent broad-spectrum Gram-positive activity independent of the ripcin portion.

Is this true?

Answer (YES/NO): NO